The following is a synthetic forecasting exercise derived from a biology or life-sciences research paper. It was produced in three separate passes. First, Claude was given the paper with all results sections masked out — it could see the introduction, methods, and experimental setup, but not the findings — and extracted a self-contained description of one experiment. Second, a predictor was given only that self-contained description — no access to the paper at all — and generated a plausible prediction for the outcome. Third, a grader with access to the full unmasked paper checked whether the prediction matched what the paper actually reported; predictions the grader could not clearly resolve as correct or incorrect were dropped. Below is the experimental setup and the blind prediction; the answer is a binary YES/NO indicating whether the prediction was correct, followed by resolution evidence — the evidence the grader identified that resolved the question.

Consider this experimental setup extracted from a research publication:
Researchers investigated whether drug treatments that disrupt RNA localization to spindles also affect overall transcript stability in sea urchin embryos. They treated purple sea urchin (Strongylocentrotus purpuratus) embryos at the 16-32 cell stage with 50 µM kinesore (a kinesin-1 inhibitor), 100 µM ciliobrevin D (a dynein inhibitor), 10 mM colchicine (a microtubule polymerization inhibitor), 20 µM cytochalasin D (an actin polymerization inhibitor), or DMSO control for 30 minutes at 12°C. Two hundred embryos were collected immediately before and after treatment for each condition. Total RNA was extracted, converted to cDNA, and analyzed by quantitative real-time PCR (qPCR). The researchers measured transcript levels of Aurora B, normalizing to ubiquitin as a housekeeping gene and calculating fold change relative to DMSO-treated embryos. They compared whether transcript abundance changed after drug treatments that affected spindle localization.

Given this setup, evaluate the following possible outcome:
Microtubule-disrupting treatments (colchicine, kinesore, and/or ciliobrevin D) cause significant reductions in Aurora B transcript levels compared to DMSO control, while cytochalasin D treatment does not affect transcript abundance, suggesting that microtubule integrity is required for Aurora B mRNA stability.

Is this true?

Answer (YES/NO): NO